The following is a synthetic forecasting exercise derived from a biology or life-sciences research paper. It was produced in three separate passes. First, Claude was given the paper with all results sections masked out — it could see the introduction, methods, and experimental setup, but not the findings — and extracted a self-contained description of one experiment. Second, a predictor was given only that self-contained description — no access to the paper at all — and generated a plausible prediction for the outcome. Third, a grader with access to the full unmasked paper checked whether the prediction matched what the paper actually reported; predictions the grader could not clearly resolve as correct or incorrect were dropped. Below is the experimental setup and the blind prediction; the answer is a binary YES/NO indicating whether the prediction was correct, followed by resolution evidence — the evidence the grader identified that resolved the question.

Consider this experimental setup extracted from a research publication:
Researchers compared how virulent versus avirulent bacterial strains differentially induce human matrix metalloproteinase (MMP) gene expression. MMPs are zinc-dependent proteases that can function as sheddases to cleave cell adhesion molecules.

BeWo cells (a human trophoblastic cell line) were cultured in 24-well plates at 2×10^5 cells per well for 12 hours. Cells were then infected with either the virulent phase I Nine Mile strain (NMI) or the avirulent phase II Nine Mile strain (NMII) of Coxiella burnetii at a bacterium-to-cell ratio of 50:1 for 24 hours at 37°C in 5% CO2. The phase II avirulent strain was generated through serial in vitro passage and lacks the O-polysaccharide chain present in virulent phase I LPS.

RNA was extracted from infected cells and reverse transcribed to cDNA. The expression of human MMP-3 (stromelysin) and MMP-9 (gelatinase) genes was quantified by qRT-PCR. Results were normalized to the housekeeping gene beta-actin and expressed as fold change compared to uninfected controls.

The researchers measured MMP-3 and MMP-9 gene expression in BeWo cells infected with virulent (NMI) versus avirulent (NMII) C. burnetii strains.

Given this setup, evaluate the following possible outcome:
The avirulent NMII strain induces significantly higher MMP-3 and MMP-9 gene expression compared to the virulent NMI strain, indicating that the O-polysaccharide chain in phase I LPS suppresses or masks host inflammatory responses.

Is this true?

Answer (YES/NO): NO